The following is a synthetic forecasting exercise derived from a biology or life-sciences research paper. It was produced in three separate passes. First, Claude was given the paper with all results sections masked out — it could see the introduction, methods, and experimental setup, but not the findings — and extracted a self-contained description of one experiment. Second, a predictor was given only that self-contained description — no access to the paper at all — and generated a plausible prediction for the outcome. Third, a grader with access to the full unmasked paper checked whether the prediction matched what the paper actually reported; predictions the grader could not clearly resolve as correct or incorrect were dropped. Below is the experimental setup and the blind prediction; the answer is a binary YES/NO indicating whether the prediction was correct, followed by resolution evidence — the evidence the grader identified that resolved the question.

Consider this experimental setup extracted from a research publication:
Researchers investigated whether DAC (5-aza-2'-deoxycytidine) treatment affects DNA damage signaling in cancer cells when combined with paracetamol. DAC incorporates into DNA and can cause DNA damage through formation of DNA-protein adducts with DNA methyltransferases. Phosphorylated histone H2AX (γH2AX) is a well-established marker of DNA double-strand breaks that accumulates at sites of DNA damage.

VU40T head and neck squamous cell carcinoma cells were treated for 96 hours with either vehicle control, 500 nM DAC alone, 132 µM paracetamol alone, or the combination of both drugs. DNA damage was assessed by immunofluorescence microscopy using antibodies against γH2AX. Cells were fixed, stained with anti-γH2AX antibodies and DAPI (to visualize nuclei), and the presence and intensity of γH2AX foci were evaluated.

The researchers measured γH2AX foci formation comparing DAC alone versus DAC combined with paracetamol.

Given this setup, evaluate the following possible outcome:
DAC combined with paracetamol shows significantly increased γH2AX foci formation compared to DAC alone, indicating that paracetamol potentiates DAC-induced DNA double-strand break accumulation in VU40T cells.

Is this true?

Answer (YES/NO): NO